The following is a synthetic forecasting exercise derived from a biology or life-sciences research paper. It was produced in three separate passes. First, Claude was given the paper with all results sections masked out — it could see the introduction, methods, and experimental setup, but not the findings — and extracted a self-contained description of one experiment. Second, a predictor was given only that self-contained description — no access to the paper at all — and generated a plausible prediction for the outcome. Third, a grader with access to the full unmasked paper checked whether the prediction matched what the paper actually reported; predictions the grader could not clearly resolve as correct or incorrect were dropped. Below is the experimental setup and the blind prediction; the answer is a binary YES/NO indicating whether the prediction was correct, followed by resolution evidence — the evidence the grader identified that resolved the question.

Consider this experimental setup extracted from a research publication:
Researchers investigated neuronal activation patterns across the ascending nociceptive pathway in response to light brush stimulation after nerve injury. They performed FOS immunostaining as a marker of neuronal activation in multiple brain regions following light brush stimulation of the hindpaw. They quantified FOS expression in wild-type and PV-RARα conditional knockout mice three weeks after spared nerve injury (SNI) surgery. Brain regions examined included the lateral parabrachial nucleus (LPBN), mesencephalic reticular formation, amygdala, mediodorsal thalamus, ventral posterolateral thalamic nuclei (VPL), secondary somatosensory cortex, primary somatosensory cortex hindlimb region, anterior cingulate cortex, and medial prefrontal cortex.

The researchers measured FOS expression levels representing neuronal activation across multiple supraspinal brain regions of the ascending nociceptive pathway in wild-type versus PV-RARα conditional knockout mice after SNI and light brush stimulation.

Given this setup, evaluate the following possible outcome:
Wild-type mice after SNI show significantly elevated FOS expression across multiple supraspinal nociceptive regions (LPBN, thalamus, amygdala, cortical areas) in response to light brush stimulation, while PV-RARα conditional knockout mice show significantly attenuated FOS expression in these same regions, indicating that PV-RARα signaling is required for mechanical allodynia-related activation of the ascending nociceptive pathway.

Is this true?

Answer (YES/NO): YES